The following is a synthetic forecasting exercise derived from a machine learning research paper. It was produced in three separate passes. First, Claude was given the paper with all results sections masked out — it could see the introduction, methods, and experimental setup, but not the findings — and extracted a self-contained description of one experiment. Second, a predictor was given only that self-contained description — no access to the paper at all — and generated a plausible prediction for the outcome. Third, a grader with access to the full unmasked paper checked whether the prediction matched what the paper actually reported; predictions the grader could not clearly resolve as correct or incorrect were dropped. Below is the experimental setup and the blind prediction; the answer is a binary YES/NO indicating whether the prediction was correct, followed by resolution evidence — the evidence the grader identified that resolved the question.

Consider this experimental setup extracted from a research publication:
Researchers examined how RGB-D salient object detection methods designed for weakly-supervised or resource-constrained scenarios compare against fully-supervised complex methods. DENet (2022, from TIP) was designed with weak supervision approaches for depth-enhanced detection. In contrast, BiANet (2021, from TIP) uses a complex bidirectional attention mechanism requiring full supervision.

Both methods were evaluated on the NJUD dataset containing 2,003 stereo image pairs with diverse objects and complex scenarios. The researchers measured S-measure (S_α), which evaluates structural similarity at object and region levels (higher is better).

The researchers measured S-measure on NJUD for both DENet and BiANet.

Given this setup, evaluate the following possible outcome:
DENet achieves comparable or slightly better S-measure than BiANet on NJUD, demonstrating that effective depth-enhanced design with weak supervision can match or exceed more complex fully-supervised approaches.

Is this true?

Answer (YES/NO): NO